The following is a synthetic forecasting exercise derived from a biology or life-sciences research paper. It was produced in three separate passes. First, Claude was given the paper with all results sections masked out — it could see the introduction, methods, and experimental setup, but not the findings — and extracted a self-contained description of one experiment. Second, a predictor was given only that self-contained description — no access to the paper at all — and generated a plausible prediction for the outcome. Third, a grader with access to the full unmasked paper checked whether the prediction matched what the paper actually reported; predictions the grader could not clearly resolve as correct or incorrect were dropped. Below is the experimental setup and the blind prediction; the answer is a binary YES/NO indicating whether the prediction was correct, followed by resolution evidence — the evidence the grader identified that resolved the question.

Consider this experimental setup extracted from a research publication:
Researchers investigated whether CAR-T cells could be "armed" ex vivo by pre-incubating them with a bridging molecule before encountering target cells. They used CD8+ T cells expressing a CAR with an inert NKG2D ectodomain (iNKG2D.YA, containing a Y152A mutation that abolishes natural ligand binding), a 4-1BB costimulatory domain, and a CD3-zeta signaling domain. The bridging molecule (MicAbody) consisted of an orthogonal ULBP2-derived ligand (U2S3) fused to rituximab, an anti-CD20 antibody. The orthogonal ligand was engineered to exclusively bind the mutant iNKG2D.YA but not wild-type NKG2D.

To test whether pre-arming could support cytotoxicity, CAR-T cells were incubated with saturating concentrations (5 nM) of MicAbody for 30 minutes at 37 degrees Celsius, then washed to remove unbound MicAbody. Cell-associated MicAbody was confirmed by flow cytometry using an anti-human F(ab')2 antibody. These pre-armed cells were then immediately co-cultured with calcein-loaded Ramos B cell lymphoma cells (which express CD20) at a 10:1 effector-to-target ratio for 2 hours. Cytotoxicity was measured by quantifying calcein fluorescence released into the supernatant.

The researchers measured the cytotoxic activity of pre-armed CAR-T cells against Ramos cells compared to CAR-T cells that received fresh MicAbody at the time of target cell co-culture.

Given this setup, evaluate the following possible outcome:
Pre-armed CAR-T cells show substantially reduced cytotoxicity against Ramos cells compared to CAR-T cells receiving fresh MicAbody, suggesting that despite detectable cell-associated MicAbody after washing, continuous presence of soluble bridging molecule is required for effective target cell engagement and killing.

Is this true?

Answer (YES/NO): NO